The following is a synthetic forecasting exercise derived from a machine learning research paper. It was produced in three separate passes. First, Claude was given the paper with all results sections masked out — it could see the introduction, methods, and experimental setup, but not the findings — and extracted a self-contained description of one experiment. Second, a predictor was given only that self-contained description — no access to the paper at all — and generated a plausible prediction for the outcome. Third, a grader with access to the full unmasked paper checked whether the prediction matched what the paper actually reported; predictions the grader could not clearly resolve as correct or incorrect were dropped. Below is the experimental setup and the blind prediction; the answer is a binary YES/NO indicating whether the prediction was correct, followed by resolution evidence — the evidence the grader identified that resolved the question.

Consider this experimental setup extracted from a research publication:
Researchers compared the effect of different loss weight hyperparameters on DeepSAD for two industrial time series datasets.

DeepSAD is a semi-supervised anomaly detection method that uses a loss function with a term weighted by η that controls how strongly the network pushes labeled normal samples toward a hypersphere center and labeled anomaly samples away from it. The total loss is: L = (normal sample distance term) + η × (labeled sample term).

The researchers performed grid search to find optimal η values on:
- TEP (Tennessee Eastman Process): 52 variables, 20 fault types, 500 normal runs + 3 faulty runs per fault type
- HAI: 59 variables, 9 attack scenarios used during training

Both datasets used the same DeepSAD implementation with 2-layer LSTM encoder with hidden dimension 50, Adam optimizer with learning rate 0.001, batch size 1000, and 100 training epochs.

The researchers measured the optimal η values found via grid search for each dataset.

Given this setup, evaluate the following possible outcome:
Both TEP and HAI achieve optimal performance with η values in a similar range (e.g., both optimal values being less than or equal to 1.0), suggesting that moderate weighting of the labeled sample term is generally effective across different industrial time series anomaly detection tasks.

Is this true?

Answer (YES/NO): NO